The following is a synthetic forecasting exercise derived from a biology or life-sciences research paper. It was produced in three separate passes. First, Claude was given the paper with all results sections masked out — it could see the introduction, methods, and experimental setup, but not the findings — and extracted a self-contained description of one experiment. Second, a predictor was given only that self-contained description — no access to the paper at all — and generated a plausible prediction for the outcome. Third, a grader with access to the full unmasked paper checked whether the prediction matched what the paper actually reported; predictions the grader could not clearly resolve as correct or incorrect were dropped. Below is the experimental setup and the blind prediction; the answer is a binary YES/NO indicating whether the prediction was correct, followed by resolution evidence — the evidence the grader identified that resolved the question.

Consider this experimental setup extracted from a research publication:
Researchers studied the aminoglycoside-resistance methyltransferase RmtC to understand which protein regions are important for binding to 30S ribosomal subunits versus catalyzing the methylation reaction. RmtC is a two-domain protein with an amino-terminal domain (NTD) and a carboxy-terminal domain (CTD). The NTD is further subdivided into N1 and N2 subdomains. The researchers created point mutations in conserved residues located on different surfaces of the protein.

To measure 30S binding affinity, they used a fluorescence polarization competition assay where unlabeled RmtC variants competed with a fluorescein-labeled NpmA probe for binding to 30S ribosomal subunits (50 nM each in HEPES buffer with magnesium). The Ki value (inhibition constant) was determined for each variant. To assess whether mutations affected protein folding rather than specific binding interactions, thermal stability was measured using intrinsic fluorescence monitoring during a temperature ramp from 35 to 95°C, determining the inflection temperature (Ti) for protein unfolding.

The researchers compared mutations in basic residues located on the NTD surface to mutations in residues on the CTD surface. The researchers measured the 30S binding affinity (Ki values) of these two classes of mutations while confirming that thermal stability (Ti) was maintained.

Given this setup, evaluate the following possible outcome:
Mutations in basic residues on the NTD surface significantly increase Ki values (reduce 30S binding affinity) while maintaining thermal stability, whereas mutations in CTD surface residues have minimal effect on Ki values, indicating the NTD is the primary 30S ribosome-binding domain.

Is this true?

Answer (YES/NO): YES